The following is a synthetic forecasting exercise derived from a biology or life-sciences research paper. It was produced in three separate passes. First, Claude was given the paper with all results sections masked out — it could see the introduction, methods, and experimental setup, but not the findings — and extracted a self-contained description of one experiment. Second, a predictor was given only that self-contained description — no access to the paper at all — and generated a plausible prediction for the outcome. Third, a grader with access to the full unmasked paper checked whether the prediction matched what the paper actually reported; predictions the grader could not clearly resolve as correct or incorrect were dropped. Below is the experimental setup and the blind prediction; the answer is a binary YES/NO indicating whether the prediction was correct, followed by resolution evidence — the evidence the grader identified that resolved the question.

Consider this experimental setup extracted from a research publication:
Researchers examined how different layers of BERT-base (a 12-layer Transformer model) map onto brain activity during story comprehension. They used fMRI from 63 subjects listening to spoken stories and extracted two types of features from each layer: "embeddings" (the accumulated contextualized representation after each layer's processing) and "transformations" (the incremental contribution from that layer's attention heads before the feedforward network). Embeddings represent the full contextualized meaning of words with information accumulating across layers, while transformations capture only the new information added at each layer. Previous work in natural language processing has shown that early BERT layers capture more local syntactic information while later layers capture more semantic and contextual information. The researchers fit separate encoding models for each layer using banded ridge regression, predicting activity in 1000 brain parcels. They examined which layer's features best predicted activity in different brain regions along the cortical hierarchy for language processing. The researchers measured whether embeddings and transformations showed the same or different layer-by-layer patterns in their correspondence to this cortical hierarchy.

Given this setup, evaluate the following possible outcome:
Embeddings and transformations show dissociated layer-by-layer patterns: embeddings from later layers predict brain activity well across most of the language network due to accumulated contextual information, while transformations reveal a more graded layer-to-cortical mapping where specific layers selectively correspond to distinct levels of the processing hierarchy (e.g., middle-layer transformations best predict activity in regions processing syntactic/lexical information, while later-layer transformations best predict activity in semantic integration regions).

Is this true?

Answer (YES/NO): YES